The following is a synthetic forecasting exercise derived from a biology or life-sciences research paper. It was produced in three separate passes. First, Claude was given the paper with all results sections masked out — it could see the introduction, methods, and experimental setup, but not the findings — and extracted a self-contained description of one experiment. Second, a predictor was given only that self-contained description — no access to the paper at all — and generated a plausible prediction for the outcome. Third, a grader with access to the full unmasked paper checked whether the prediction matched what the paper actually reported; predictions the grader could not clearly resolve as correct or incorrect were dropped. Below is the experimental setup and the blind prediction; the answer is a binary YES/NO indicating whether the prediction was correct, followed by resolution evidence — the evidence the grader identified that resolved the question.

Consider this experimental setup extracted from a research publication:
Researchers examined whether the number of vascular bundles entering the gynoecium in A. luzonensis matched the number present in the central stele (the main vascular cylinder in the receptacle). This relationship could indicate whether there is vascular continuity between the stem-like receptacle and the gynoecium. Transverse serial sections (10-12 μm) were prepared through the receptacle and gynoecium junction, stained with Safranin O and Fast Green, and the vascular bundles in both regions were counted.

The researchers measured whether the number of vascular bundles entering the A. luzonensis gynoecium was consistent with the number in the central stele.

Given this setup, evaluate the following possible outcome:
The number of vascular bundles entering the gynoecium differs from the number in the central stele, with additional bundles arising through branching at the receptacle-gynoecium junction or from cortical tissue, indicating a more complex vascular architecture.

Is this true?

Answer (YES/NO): NO